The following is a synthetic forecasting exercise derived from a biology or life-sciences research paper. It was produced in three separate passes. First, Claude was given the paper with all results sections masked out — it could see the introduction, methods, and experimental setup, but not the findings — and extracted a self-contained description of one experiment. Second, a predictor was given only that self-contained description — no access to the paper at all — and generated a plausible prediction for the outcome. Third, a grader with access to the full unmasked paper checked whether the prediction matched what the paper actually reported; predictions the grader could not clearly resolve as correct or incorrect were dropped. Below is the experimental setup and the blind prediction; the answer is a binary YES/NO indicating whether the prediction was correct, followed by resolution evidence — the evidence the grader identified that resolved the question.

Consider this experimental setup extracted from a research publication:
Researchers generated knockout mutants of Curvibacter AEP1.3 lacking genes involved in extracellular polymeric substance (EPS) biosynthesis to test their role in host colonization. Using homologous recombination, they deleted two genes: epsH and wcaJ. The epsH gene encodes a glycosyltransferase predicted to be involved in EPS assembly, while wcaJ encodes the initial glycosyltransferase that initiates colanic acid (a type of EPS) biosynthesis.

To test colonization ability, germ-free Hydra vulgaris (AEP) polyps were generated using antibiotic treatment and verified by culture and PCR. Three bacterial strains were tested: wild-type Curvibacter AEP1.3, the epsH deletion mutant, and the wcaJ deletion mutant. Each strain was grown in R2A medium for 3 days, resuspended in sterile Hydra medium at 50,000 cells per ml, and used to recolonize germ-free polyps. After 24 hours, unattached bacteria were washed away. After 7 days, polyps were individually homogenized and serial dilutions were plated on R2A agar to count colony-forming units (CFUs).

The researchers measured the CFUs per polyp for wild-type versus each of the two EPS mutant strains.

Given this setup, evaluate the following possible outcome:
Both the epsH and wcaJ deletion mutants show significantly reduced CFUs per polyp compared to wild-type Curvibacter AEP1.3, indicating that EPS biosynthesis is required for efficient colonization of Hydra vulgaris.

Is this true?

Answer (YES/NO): YES